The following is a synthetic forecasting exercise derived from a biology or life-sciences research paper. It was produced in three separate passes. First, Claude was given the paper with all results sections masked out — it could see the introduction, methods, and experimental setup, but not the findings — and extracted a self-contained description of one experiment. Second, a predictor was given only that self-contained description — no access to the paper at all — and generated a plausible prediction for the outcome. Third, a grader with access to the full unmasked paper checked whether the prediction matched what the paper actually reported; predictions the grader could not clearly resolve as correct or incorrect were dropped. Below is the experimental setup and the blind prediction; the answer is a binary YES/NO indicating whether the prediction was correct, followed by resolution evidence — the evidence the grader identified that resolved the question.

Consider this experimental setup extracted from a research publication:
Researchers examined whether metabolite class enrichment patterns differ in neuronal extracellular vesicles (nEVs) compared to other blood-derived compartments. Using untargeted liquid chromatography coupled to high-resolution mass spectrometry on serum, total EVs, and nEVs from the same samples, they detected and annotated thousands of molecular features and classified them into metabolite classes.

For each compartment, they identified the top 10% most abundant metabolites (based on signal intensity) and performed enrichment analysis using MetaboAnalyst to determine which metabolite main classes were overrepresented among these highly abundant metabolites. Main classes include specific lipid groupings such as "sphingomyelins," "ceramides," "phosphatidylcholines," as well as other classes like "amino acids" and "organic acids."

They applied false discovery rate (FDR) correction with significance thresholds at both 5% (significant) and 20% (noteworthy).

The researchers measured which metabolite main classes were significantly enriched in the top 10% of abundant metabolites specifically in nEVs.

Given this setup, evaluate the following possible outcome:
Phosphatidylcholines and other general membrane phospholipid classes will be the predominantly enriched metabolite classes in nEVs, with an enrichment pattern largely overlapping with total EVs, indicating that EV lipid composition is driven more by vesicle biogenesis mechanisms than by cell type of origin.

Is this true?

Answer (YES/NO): NO